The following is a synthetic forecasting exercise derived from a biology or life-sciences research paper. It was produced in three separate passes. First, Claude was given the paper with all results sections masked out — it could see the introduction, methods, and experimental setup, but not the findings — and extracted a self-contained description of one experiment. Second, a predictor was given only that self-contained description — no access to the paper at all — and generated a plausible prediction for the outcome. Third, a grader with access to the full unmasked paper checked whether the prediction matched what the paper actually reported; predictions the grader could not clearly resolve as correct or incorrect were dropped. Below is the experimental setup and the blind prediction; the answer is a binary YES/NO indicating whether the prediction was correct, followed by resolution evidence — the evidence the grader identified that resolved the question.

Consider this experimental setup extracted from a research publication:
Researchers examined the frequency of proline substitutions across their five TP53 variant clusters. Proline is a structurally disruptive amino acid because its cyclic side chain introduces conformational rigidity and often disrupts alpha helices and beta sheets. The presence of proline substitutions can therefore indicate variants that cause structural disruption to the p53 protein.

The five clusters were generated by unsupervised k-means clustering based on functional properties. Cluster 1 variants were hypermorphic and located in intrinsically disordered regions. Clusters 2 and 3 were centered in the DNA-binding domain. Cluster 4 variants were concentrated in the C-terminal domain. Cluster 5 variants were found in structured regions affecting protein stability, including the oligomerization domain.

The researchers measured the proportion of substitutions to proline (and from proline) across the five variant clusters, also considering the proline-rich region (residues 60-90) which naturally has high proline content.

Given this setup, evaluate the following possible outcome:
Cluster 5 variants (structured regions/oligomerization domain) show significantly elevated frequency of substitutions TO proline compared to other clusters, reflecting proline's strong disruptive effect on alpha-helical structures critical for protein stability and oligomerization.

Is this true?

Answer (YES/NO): NO